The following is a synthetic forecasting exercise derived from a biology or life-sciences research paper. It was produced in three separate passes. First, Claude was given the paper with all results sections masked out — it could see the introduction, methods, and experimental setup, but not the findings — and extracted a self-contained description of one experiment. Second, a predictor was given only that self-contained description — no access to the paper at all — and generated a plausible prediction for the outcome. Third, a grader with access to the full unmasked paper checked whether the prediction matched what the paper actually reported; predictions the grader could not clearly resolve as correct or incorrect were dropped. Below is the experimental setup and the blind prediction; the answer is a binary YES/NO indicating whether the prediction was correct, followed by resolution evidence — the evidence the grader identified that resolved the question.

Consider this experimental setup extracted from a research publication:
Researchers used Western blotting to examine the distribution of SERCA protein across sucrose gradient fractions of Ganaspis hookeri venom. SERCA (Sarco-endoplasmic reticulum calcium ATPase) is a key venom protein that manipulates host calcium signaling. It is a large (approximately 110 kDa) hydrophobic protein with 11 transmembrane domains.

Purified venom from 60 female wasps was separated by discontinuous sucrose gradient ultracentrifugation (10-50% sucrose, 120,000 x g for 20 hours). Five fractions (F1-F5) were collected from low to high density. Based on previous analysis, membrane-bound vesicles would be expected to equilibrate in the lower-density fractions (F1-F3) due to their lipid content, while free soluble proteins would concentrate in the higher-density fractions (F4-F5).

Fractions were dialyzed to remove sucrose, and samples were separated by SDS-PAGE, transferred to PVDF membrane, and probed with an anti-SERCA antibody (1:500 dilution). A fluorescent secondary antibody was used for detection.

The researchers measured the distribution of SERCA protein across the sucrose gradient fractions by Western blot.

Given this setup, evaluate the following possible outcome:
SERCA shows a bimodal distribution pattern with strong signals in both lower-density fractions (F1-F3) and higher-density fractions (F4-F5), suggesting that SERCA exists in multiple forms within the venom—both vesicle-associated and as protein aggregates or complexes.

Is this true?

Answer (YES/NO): NO